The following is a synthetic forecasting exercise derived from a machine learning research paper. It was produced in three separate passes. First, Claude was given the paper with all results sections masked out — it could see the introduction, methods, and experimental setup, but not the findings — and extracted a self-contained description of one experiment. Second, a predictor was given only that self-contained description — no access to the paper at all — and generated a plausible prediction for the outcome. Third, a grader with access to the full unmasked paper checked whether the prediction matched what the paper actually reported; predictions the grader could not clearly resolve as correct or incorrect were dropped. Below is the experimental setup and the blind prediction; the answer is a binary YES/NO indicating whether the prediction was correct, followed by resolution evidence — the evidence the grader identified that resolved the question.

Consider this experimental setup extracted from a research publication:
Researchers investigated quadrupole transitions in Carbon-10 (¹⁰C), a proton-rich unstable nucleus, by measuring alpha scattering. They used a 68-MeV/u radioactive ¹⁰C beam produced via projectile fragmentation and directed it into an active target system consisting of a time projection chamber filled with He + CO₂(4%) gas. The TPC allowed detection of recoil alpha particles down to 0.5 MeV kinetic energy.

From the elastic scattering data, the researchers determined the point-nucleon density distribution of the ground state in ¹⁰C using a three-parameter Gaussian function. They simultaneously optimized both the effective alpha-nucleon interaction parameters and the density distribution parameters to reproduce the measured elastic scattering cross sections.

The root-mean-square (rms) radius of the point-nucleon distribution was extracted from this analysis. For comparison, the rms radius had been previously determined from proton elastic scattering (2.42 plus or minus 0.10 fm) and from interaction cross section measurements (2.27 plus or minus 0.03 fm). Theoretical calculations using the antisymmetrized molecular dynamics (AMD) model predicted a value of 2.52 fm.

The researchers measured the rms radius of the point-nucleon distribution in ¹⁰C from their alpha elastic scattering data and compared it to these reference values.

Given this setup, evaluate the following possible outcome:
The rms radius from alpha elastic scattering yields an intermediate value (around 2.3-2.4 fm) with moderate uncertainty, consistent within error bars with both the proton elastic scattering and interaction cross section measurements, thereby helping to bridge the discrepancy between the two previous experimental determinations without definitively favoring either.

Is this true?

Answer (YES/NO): NO